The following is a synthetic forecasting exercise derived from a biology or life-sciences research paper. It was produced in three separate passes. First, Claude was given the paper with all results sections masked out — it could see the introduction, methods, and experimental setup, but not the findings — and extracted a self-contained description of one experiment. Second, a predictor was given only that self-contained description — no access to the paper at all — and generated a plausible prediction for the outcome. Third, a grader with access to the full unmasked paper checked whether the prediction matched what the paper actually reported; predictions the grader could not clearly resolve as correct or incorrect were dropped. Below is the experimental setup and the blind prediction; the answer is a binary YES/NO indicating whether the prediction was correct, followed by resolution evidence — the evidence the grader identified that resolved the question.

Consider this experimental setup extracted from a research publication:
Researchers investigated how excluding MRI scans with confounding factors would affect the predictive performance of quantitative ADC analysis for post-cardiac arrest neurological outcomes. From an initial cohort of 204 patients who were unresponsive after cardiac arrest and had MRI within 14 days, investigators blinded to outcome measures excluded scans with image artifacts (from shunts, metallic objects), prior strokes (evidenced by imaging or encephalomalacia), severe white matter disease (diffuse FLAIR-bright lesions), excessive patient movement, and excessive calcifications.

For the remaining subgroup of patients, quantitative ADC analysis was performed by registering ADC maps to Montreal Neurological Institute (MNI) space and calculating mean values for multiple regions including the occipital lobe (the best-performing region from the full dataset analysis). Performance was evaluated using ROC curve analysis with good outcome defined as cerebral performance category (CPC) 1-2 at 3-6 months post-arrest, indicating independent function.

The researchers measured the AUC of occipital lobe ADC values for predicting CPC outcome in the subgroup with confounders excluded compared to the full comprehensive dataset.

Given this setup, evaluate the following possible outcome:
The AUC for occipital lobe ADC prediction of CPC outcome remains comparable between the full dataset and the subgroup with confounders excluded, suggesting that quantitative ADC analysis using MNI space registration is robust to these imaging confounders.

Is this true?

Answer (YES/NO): NO